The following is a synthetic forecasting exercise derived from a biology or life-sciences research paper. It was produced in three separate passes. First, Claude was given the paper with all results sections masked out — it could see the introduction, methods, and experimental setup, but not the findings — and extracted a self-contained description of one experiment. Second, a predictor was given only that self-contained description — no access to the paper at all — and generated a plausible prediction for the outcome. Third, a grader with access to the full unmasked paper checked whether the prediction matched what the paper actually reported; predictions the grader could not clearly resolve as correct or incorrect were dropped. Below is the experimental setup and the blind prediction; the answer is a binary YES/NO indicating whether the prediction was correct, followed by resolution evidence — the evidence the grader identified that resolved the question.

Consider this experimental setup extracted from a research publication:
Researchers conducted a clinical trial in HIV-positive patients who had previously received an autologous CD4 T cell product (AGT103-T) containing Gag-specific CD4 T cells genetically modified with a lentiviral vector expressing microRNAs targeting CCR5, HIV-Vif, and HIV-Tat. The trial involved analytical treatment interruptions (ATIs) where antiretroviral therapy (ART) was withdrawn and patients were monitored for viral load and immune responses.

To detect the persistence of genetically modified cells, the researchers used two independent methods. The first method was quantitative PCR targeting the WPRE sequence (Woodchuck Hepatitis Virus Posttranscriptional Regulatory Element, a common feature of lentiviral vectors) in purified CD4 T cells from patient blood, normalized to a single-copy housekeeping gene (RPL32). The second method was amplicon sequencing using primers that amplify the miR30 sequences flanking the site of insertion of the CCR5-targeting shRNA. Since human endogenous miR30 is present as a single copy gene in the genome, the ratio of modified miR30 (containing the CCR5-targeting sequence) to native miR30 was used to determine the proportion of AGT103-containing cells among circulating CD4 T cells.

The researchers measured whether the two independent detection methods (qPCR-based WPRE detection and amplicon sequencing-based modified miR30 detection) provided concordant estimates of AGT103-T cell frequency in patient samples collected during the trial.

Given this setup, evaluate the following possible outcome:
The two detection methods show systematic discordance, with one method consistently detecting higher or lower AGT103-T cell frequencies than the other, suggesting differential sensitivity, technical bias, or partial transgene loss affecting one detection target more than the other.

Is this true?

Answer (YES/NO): NO